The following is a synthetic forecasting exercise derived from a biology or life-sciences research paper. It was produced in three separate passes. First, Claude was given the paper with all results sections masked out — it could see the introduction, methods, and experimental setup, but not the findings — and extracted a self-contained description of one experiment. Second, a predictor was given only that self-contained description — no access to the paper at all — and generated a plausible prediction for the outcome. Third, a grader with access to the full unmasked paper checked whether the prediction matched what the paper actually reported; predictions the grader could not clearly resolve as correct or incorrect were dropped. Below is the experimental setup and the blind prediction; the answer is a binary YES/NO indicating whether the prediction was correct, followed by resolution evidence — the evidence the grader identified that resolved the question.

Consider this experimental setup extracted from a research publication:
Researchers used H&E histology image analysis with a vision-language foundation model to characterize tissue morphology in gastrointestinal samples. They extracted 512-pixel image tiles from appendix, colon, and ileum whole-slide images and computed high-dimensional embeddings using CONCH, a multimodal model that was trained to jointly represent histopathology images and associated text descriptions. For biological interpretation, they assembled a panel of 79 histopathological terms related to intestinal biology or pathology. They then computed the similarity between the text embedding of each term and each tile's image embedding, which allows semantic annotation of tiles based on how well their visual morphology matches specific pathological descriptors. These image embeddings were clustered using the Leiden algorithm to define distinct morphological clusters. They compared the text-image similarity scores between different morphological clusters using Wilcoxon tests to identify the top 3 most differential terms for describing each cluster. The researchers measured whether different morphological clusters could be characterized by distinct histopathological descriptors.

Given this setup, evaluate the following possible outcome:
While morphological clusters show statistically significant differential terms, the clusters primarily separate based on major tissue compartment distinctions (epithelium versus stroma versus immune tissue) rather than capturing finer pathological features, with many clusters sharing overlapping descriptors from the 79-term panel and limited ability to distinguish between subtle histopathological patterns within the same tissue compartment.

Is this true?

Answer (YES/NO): NO